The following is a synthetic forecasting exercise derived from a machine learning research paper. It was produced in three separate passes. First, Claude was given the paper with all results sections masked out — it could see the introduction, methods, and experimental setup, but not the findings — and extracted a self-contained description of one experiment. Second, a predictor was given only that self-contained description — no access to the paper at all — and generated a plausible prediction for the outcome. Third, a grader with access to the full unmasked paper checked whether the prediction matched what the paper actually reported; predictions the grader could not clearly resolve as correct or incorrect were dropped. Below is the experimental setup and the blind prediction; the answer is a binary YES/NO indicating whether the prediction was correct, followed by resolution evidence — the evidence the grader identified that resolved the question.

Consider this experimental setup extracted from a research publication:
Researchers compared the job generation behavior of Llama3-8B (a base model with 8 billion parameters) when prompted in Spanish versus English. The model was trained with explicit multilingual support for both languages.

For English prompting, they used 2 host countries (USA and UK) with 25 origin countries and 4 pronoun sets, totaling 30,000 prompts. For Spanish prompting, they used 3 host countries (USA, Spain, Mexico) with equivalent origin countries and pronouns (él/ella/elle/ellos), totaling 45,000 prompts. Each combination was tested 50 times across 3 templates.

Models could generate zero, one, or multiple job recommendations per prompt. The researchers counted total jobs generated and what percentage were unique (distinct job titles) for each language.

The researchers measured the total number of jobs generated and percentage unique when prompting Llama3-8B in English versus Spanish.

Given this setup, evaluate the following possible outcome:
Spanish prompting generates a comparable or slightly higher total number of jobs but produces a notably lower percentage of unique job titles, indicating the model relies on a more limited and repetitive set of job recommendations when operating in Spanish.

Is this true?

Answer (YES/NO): NO